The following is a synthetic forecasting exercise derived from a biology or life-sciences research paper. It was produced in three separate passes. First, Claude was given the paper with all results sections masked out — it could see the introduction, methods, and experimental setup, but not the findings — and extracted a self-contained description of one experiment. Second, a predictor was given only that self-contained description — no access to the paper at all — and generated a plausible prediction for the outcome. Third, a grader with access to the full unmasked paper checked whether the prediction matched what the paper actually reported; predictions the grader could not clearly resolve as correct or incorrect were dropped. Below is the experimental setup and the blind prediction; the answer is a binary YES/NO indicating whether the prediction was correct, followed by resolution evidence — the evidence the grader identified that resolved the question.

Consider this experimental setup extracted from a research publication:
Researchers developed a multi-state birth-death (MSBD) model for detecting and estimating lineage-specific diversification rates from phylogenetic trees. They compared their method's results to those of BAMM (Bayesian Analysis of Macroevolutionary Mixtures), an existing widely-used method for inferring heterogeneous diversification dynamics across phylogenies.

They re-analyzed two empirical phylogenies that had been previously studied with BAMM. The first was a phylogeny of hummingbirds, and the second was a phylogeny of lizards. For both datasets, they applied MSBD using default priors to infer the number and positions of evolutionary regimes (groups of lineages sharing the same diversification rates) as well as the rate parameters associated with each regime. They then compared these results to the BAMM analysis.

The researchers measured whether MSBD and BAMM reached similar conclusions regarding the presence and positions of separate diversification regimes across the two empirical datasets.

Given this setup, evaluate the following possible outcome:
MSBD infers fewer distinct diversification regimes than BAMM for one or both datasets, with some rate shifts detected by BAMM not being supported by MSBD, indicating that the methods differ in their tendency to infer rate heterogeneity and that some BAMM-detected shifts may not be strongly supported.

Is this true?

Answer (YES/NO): YES